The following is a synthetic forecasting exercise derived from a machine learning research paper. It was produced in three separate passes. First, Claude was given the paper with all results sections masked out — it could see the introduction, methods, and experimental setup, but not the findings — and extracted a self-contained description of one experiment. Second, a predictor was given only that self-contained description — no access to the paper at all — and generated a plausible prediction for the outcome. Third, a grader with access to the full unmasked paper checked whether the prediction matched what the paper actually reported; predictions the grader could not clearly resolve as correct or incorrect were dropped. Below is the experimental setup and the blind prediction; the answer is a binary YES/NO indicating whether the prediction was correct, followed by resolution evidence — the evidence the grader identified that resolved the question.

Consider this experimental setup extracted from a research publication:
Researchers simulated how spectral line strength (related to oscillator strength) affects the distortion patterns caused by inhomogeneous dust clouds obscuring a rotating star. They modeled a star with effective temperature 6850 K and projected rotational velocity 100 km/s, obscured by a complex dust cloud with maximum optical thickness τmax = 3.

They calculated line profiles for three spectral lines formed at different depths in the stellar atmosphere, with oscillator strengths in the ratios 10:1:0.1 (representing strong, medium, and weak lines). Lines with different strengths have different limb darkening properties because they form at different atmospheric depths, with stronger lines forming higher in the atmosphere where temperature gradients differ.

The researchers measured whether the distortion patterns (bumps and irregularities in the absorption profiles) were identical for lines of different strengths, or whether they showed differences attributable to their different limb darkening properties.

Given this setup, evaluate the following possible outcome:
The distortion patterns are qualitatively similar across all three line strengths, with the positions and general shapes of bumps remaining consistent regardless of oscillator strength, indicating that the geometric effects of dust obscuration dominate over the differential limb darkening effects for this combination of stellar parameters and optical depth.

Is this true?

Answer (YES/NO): NO